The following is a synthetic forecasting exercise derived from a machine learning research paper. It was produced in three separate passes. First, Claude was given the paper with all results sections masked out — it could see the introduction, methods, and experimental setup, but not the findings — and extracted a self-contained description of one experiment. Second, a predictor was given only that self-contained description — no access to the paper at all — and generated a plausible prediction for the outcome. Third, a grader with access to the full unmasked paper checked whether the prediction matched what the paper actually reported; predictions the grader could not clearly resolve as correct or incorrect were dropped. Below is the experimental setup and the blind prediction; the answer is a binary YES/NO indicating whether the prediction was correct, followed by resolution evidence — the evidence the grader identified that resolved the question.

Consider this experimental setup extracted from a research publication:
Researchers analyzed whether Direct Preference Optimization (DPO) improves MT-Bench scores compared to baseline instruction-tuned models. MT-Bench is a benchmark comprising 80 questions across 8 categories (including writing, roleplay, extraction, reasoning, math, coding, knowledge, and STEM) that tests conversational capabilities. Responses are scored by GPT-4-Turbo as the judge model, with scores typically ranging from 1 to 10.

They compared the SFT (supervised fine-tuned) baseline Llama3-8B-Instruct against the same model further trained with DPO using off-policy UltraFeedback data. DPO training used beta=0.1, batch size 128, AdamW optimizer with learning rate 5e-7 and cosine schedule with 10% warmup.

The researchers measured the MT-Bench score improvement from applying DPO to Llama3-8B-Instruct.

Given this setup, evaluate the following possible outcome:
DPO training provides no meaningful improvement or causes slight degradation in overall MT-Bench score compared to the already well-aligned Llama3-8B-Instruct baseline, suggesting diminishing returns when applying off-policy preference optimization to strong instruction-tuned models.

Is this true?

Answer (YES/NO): NO